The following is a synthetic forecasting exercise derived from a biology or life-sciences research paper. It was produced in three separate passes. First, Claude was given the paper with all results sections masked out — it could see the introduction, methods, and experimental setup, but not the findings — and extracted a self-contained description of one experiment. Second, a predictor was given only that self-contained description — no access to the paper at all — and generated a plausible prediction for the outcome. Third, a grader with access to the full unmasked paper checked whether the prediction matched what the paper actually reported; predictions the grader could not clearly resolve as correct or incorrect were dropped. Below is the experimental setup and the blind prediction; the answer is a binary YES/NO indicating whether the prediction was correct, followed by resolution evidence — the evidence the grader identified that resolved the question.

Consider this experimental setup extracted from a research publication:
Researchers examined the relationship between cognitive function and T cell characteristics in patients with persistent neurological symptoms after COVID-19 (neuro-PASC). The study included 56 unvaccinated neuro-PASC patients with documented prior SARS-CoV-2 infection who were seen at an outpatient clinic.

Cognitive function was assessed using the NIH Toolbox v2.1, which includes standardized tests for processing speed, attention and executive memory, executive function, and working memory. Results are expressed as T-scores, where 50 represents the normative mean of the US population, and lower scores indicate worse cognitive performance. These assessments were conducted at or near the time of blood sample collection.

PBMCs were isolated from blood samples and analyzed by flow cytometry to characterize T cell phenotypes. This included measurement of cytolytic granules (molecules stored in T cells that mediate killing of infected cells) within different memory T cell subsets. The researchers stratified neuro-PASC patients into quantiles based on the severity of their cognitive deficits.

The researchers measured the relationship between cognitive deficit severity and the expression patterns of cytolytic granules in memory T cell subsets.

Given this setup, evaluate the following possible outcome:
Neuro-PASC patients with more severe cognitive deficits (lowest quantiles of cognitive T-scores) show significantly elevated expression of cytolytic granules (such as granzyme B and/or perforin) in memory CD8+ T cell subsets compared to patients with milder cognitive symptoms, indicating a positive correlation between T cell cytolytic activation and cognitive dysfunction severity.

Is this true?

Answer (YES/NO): YES